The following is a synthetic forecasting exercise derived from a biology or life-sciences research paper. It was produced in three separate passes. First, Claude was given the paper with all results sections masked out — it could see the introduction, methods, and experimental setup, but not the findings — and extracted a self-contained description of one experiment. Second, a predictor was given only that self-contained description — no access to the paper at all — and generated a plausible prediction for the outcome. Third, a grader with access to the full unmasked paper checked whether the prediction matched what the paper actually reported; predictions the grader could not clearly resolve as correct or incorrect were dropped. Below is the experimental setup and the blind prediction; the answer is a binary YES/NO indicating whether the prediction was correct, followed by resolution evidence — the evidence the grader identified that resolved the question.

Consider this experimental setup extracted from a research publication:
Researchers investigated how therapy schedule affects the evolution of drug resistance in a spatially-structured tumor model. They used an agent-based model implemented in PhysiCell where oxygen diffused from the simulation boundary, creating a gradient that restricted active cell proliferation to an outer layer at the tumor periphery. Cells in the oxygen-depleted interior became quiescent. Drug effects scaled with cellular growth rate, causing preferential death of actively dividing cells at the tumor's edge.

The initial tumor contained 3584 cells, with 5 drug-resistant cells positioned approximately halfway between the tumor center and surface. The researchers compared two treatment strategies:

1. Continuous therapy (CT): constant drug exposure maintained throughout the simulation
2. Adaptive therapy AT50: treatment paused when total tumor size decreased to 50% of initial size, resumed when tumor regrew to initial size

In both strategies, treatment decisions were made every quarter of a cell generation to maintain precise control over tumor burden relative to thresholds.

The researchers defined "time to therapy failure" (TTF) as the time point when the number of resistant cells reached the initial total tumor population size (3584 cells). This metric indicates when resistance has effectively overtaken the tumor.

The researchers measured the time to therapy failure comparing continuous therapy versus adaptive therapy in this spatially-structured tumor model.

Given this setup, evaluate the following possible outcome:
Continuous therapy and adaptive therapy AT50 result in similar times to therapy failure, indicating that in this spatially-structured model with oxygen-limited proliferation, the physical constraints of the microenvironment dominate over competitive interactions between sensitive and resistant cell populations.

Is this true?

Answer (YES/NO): NO